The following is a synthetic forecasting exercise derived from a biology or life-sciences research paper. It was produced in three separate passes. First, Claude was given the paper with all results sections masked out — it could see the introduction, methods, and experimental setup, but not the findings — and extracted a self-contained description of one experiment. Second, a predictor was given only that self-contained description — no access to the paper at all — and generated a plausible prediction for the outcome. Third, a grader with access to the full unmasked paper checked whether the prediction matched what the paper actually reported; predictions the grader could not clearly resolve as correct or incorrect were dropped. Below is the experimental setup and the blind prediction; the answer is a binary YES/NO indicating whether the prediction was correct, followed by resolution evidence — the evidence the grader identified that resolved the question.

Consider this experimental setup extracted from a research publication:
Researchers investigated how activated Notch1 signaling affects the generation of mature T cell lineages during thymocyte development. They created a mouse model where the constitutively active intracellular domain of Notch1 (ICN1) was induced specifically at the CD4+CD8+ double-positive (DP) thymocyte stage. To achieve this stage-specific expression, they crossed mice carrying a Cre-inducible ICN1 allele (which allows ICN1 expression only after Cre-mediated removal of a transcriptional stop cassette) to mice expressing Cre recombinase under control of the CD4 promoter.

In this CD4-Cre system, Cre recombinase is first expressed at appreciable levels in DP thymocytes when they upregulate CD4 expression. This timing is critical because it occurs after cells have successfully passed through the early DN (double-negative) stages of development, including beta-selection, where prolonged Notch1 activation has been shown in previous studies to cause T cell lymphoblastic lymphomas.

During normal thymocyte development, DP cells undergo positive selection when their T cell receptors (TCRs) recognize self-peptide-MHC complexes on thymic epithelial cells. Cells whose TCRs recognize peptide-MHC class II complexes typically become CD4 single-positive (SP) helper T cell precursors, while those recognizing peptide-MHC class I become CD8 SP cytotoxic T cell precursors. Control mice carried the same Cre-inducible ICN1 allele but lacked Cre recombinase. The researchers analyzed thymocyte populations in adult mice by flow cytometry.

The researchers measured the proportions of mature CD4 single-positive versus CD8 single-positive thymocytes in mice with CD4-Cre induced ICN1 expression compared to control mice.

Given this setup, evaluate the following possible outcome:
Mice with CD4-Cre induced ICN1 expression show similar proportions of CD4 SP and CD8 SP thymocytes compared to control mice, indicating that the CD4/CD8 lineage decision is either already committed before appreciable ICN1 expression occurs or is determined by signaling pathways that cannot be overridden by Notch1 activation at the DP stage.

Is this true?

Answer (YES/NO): NO